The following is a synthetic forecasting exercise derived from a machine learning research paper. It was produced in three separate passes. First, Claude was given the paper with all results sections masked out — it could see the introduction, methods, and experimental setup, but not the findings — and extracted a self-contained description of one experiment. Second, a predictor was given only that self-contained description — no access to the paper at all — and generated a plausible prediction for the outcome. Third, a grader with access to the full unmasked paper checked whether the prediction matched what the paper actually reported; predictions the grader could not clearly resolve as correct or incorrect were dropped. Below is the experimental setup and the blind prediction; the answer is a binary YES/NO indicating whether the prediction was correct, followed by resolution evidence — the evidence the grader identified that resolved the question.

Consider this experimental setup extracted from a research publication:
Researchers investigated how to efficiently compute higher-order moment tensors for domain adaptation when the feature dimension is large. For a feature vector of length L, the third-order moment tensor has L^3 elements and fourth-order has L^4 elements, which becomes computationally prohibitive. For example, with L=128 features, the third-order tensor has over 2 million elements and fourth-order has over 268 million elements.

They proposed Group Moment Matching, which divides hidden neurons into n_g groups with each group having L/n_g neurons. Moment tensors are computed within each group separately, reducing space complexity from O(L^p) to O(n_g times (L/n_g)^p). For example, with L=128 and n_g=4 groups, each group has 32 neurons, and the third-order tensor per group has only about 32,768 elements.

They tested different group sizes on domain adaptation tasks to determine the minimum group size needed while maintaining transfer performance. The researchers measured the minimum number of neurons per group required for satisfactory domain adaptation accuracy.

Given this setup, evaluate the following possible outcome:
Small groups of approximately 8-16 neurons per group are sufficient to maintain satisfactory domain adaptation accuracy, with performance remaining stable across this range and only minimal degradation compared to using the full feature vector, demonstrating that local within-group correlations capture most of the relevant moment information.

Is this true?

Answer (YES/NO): NO